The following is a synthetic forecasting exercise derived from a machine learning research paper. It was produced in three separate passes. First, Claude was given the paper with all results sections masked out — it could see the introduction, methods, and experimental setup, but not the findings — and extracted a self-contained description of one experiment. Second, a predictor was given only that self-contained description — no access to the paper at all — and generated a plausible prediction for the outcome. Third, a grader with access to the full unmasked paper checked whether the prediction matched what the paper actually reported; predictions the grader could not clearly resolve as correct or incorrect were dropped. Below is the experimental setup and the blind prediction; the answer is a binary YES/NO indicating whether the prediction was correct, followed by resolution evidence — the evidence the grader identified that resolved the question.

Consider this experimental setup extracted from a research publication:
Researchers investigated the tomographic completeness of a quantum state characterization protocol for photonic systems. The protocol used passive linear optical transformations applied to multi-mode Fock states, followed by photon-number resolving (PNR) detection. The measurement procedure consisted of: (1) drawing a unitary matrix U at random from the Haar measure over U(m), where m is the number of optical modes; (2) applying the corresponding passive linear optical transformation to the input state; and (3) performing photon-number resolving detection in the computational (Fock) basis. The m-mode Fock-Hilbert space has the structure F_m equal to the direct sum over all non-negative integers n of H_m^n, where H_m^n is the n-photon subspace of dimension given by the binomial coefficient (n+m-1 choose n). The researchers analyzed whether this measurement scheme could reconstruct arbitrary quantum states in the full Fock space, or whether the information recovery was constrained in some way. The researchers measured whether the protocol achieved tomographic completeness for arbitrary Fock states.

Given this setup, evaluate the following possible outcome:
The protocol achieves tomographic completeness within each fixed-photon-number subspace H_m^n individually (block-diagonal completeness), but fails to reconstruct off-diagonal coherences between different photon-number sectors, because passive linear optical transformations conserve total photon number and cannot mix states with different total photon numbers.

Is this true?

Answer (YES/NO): YES